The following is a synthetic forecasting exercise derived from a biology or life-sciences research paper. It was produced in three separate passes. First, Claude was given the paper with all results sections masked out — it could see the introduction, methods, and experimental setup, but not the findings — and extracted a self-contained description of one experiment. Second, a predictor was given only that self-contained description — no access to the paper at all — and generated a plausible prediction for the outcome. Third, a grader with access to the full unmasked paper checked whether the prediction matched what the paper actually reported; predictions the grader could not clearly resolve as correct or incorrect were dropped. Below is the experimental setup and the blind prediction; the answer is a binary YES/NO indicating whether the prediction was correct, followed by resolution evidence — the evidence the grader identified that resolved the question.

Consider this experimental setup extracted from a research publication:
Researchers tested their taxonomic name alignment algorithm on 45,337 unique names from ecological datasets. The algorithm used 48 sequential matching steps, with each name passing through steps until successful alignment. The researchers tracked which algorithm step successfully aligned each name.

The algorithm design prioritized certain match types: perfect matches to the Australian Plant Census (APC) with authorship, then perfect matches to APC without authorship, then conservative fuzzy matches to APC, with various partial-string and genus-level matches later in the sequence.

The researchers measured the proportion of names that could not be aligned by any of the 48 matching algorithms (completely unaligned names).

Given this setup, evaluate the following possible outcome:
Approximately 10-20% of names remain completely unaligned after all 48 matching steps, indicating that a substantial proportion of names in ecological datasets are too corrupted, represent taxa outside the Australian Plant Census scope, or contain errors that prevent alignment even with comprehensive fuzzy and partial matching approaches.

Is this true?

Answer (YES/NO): NO